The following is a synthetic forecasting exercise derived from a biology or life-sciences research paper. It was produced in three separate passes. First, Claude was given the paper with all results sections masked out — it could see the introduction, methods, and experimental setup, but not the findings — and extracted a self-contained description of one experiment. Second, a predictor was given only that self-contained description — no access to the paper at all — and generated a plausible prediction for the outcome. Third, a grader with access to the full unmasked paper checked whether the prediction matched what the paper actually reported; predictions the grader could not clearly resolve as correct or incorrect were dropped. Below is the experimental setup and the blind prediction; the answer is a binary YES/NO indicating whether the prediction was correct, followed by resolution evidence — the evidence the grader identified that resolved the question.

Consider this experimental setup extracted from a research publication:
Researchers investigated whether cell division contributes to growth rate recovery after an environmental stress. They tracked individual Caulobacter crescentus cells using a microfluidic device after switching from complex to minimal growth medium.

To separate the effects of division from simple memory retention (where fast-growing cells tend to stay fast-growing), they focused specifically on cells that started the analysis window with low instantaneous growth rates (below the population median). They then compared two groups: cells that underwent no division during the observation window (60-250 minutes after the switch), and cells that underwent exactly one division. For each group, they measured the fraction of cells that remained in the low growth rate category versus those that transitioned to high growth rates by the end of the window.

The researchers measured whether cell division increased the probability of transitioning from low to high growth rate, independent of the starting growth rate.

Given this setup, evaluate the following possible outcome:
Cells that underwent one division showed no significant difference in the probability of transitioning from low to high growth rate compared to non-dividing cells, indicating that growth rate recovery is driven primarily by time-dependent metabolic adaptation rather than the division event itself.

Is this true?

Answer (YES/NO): NO